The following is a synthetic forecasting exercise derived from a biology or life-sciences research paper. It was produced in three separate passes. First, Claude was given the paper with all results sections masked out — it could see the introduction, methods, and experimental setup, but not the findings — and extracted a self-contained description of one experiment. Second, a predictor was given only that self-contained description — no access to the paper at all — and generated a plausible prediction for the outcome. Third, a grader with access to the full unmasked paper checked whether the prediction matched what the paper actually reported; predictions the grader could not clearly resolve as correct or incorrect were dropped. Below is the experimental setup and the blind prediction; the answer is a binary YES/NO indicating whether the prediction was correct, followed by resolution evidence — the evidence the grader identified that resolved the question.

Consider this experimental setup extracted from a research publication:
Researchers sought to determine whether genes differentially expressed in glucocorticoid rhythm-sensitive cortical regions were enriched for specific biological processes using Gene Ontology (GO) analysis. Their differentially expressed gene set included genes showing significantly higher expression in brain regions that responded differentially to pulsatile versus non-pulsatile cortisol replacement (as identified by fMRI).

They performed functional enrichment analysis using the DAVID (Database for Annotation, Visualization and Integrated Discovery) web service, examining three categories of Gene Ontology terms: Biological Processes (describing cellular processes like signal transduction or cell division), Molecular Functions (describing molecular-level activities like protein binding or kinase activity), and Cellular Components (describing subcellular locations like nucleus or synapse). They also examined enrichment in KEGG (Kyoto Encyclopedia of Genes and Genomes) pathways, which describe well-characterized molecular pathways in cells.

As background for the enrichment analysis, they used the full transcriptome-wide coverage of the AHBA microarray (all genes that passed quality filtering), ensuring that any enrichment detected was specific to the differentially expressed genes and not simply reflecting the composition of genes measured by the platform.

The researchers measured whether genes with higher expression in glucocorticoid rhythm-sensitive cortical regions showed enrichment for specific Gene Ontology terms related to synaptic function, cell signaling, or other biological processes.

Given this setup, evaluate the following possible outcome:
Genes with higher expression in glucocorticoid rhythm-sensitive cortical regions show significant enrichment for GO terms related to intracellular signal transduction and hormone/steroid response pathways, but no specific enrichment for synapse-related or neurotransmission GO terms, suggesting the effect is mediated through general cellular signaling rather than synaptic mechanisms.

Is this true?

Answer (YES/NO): NO